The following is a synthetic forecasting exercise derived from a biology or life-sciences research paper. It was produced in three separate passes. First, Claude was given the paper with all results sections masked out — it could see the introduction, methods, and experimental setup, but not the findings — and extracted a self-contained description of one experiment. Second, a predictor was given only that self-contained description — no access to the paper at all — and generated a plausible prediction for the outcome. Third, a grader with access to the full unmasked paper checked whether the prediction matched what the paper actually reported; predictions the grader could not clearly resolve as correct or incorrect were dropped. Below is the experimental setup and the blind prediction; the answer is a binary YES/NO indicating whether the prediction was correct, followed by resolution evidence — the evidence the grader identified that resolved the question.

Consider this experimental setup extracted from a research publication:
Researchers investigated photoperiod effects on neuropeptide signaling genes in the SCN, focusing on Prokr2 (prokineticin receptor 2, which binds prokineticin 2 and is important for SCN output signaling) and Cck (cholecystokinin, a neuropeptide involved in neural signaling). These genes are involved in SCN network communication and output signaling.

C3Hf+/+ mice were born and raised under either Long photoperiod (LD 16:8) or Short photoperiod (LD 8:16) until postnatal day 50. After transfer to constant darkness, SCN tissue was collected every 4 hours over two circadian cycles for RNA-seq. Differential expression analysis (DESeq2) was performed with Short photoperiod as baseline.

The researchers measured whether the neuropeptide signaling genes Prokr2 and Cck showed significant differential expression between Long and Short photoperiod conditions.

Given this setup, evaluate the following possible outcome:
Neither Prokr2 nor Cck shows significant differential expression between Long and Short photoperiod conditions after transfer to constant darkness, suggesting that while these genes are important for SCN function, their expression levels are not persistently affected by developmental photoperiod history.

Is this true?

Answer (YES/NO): NO